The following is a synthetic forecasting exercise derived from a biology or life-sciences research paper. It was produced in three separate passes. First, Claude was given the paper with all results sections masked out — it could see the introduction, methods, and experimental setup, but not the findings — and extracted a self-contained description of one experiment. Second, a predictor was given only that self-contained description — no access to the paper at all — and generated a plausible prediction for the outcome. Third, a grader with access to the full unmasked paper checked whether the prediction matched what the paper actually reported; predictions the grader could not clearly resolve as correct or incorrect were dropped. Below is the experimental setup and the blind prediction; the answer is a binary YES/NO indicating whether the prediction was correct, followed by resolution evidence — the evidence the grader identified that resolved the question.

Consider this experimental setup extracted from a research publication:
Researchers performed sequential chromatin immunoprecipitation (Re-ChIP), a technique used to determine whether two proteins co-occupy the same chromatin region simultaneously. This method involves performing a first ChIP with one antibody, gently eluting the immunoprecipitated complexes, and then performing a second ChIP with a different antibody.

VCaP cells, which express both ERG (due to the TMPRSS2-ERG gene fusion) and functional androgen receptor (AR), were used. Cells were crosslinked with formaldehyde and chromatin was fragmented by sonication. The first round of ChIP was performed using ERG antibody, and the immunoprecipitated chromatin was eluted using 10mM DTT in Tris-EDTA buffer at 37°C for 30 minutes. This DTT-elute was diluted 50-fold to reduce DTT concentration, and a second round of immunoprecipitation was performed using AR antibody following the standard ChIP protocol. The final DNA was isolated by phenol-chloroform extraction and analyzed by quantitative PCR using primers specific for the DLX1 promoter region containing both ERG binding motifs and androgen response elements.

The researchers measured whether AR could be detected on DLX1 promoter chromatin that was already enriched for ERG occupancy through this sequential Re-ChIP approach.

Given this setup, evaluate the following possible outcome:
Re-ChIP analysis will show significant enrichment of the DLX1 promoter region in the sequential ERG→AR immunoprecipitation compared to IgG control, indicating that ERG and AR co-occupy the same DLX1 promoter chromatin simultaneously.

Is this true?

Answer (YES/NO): YES